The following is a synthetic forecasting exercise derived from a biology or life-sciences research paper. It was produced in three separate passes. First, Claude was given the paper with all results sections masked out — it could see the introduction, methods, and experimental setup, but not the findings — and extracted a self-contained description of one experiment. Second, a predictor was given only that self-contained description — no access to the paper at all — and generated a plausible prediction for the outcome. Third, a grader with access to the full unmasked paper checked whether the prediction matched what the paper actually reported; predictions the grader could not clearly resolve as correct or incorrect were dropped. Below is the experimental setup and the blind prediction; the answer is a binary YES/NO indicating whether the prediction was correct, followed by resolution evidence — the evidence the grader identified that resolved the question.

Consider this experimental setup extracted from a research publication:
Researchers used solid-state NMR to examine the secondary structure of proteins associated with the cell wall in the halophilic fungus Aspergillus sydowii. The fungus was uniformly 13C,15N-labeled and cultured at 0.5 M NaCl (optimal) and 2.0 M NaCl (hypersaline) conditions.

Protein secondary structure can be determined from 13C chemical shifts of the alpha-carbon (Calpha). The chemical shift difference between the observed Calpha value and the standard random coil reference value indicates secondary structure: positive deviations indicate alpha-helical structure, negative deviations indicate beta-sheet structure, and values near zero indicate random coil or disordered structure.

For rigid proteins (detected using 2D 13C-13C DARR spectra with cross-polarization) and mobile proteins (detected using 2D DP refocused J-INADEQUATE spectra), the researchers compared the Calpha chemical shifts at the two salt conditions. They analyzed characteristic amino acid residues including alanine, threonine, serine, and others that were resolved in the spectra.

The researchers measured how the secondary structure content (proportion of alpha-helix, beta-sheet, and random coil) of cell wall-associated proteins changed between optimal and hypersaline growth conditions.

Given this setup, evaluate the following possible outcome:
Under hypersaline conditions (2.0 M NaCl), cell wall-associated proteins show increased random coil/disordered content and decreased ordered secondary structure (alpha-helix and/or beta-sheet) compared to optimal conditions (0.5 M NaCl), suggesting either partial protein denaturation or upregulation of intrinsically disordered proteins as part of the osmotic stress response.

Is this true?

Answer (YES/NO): NO